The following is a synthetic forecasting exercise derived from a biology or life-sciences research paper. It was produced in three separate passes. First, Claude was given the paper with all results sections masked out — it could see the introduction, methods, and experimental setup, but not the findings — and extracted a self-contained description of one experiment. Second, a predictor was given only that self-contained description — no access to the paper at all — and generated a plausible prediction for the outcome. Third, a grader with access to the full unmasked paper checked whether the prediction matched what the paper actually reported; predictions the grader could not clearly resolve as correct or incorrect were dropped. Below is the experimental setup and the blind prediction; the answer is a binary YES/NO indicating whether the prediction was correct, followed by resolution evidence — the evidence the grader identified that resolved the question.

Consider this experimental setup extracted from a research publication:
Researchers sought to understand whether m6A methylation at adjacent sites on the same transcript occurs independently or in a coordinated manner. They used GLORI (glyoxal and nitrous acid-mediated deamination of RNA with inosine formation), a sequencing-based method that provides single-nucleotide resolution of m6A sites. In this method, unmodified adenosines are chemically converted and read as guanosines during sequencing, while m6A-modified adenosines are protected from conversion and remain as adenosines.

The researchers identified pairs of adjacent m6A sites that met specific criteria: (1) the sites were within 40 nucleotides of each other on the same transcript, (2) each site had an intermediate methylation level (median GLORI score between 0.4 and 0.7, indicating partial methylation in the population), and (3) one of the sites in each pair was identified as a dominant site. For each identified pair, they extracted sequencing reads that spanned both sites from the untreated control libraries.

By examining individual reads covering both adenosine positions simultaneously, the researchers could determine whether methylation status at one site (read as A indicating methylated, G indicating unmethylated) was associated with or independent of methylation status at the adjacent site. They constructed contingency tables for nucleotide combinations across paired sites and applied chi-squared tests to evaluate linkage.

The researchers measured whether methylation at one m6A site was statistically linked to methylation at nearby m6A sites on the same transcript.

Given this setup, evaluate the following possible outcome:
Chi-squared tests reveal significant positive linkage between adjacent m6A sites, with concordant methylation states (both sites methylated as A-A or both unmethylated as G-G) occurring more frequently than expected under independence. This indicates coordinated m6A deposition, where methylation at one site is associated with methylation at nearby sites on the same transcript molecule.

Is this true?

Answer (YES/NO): NO